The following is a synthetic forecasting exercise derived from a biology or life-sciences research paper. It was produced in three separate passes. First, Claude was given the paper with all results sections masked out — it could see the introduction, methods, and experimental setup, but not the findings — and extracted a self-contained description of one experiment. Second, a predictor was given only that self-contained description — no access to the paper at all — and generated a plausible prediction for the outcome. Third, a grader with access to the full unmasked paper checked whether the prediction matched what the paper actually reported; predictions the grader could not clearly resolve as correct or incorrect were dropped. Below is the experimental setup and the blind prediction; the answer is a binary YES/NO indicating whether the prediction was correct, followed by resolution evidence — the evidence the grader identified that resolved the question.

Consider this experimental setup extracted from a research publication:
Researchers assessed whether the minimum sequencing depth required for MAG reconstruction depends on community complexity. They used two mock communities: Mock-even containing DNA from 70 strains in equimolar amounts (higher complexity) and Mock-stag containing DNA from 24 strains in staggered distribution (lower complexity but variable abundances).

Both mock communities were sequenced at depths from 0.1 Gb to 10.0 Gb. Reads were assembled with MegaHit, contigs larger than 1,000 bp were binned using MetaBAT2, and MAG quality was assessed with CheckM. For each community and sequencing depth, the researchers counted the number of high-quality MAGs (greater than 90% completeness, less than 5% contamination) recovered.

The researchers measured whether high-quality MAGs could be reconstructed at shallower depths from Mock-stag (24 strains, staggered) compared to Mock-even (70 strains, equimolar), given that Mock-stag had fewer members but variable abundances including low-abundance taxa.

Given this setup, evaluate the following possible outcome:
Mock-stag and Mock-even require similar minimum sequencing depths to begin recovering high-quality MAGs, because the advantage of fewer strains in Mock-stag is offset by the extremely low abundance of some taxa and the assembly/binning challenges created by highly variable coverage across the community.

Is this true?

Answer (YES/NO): NO